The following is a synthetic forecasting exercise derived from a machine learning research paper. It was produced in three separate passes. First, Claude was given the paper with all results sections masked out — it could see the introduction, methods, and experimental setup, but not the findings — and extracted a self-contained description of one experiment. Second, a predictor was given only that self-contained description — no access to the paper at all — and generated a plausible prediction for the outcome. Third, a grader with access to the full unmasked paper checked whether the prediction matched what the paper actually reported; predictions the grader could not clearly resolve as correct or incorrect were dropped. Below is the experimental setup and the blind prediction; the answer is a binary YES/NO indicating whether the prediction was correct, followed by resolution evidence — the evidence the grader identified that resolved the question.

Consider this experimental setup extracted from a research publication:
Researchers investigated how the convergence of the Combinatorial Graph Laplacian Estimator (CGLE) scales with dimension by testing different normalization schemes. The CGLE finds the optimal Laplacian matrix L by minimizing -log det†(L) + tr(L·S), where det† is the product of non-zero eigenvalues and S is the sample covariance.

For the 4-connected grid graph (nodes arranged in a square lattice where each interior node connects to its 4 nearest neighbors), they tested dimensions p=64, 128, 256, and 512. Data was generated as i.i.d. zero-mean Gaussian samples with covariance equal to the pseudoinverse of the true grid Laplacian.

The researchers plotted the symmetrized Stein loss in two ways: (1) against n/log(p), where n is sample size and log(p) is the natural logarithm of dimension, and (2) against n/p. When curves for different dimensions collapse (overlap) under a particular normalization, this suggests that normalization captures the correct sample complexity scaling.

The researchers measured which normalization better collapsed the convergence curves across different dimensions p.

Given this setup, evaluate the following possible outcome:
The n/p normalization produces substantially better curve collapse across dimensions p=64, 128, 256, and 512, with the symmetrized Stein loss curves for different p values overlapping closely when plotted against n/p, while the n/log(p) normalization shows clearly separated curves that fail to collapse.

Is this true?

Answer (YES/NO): NO